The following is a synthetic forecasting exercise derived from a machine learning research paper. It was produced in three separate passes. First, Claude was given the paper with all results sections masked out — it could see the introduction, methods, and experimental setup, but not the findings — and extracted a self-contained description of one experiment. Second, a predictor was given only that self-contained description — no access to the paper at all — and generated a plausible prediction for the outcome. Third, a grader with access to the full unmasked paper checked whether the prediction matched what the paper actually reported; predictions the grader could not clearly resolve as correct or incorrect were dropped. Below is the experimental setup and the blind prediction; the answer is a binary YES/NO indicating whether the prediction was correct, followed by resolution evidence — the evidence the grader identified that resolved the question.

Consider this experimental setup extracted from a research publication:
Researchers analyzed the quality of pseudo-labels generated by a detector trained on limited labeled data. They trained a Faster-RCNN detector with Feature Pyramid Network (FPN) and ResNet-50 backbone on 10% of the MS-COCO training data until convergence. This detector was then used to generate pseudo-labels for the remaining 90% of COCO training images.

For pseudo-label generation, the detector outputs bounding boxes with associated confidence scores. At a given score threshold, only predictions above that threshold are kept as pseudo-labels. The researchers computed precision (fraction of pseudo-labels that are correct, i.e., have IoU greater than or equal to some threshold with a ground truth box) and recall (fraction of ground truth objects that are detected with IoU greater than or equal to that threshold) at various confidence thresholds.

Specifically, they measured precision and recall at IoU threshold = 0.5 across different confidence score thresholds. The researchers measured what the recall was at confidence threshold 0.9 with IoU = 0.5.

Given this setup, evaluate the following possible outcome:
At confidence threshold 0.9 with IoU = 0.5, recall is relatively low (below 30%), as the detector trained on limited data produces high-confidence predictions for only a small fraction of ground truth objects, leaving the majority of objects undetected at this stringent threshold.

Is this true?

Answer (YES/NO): YES